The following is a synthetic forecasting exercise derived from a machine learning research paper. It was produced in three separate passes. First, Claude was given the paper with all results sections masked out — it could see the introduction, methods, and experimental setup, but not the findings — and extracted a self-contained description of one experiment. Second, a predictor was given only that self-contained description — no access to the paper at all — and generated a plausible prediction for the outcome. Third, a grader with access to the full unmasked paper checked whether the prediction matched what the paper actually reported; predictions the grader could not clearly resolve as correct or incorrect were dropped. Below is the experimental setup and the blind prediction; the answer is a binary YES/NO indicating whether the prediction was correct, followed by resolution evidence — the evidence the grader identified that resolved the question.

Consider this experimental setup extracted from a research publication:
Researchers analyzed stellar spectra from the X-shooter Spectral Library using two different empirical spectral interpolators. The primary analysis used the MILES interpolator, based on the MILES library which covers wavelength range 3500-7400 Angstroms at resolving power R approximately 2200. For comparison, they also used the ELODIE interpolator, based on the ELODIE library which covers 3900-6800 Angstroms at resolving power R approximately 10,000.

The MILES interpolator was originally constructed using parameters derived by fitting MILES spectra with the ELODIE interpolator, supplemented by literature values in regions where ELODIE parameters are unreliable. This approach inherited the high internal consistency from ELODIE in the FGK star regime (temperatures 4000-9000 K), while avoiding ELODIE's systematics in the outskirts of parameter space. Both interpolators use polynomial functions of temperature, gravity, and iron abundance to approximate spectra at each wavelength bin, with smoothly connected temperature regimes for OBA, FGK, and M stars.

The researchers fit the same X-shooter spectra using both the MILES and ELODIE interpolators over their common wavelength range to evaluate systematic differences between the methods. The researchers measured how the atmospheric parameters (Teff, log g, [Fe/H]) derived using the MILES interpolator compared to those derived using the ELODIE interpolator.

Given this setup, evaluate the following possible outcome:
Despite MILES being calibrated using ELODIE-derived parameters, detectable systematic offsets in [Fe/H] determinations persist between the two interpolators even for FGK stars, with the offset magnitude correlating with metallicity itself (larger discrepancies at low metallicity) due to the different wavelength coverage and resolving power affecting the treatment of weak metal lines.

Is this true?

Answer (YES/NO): NO